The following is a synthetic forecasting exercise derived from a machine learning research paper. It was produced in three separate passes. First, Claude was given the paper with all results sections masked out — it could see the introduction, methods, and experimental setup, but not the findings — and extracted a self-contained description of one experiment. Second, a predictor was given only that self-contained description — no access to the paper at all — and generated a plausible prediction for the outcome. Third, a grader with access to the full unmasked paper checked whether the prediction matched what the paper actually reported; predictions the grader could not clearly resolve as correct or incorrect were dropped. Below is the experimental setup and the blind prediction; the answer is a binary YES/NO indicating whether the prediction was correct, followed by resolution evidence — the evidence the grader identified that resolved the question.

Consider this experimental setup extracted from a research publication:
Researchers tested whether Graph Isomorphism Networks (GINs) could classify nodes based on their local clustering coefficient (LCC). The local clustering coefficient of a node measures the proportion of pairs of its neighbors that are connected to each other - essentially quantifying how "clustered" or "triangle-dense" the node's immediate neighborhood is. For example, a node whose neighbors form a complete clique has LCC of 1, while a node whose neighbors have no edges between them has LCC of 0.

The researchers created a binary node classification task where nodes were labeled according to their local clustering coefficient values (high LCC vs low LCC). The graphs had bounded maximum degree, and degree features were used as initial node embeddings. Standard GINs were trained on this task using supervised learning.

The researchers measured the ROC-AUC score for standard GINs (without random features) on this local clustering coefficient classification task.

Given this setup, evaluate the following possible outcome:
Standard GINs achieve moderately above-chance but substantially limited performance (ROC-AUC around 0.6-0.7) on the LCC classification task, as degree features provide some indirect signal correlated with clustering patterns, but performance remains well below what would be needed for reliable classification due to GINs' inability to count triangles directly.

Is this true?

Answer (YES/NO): NO